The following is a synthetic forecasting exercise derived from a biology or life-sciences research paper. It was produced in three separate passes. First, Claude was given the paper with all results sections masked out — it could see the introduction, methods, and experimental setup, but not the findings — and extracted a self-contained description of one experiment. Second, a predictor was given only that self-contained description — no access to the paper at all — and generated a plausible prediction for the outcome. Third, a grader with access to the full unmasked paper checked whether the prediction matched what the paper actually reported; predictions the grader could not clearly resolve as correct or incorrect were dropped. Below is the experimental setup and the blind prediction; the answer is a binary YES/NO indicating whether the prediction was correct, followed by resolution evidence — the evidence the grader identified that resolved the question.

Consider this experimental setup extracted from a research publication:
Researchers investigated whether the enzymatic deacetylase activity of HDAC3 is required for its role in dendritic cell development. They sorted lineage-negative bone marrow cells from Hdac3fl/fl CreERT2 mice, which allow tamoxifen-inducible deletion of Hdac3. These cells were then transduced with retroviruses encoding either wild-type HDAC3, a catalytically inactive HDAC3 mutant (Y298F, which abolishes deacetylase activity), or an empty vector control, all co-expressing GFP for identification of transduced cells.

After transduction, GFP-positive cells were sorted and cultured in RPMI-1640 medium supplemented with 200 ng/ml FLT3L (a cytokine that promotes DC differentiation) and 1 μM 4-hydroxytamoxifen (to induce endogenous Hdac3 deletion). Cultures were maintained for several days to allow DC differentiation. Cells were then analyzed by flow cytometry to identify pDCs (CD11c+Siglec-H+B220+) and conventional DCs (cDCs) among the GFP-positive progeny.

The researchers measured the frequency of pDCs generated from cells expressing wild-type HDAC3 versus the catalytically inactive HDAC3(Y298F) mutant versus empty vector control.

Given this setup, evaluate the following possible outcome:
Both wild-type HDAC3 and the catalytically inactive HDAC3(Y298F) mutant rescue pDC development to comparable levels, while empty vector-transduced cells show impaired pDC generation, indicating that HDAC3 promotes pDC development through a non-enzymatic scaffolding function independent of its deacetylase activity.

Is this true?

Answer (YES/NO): NO